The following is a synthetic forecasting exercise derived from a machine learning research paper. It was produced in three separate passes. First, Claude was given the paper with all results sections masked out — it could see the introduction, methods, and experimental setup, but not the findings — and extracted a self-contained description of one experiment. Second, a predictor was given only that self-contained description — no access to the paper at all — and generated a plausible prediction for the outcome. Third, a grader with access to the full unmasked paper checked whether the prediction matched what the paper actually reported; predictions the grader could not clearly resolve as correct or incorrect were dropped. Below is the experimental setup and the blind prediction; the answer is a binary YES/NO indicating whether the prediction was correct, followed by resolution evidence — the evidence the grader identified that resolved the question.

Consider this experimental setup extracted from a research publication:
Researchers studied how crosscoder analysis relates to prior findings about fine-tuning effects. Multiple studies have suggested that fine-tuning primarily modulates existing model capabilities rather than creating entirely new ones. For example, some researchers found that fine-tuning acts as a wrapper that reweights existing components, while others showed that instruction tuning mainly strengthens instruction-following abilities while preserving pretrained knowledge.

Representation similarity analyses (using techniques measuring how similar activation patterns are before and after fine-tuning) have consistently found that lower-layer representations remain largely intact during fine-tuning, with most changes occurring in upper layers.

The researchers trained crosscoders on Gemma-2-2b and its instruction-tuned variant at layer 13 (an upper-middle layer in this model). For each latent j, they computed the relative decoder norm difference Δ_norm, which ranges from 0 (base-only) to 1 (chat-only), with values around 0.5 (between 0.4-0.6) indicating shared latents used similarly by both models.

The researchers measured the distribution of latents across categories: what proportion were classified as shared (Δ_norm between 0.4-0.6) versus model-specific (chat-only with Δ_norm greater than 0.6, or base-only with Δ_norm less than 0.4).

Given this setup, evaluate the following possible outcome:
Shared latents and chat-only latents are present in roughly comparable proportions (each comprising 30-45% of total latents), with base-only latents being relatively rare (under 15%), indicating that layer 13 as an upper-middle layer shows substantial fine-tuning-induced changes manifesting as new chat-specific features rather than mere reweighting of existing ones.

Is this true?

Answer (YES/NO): NO